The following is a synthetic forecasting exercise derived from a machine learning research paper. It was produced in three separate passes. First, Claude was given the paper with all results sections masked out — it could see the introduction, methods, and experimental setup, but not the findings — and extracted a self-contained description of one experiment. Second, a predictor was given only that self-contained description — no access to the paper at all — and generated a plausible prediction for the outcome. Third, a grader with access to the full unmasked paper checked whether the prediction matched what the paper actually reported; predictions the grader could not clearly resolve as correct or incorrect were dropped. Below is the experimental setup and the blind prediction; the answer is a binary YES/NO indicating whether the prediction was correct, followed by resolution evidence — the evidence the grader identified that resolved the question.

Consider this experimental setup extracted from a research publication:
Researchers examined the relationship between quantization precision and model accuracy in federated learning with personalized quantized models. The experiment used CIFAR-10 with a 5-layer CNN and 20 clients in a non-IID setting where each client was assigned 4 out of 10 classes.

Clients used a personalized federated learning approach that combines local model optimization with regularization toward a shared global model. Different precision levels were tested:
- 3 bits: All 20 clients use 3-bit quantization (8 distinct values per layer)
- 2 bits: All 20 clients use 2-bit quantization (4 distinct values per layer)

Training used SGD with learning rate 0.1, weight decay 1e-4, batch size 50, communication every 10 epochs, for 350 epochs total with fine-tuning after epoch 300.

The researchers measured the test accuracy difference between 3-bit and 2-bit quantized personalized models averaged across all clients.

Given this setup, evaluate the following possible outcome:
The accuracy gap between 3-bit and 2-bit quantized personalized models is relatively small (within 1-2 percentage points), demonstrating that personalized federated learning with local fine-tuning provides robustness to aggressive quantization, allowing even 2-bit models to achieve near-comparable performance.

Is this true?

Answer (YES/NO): YES